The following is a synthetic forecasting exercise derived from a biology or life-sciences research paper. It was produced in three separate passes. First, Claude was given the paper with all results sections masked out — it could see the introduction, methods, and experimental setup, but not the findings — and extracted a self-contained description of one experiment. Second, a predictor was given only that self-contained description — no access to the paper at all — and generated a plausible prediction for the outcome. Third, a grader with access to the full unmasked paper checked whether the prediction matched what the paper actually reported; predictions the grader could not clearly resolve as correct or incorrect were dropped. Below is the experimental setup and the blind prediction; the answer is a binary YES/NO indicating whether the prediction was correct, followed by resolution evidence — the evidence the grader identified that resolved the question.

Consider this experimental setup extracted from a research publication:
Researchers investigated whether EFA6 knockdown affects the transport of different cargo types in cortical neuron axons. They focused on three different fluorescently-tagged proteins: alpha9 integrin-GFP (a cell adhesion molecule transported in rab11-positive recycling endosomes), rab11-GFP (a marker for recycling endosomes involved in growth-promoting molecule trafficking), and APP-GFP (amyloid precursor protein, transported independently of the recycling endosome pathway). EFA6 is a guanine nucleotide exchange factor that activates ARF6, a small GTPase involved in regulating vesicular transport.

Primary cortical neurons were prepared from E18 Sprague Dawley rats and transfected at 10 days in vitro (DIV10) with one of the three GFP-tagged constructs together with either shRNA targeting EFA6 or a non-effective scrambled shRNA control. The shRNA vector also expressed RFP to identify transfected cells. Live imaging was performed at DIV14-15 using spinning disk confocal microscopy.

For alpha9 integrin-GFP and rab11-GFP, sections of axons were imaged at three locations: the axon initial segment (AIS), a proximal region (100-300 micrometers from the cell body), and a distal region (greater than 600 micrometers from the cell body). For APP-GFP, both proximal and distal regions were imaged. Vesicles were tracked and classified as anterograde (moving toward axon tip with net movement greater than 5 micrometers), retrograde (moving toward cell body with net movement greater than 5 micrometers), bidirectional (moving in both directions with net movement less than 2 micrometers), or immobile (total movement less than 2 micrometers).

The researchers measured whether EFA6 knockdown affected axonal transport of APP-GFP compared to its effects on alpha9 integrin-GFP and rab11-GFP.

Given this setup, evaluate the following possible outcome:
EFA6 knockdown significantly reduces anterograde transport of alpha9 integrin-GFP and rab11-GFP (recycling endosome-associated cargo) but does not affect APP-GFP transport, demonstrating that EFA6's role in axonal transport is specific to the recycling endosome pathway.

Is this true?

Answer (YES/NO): NO